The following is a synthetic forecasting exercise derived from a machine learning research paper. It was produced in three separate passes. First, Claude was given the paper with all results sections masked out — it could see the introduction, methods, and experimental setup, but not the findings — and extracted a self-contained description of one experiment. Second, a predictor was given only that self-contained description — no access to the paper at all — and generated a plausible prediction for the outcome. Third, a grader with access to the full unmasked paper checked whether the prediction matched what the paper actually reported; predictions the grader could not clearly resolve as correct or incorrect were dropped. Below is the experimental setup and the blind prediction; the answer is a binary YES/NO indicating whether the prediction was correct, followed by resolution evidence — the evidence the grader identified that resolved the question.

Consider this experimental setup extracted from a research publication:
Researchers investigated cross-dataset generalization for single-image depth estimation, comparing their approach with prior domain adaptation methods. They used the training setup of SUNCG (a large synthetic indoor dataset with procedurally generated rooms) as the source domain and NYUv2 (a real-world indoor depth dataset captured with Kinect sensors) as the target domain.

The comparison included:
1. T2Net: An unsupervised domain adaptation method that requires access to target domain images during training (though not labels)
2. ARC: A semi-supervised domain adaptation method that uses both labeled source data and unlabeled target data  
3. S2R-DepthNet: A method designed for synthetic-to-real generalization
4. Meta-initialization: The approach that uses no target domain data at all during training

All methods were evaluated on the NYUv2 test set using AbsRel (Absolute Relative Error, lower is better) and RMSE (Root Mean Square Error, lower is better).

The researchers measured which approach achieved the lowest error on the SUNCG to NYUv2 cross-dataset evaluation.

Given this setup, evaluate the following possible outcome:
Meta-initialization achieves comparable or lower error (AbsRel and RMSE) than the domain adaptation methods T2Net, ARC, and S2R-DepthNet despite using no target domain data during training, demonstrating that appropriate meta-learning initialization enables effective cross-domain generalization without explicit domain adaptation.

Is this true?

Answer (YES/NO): YES